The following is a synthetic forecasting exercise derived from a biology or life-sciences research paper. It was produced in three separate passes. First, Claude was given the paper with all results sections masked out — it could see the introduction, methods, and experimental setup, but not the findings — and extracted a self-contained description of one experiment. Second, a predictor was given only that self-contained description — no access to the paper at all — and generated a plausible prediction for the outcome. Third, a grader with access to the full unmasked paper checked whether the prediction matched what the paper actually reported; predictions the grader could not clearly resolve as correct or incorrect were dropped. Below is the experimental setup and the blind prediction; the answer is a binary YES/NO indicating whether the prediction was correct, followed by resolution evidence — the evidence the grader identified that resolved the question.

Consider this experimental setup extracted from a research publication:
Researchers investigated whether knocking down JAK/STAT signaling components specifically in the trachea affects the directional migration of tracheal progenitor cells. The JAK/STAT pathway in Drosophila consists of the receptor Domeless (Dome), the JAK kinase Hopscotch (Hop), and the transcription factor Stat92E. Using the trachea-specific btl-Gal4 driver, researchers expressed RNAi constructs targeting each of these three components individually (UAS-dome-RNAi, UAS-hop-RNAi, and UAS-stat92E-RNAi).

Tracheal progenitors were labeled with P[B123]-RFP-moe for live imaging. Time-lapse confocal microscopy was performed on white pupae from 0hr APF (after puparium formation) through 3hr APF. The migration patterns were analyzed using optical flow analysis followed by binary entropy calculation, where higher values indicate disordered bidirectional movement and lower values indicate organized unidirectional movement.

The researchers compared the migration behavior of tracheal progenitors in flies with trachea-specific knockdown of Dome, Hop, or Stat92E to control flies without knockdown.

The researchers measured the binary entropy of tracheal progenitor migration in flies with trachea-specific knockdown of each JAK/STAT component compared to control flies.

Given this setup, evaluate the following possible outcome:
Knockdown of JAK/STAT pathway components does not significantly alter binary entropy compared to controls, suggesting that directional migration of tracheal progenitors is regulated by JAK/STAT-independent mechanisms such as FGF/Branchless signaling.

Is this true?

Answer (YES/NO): NO